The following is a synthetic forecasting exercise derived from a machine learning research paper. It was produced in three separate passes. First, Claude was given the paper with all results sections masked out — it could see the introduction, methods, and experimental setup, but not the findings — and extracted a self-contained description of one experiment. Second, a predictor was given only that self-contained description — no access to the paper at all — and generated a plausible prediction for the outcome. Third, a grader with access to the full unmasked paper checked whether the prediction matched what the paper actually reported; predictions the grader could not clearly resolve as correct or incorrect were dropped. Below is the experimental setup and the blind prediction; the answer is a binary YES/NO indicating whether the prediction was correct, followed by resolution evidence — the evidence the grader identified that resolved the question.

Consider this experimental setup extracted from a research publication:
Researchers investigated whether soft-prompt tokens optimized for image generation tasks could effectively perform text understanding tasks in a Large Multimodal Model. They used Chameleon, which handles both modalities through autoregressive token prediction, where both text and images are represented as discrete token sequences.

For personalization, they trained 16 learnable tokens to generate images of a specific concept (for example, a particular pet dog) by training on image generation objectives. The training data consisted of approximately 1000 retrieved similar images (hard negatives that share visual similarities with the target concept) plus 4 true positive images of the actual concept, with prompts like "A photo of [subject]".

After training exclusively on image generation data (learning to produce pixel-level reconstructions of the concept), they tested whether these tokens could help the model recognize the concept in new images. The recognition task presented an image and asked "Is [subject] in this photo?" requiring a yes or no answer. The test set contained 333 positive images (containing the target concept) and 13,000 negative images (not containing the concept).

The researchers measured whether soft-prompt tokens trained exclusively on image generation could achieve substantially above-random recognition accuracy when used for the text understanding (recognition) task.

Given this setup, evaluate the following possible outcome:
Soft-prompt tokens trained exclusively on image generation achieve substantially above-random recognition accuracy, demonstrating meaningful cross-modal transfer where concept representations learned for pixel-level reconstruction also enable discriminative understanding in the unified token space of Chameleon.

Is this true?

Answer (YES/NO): NO